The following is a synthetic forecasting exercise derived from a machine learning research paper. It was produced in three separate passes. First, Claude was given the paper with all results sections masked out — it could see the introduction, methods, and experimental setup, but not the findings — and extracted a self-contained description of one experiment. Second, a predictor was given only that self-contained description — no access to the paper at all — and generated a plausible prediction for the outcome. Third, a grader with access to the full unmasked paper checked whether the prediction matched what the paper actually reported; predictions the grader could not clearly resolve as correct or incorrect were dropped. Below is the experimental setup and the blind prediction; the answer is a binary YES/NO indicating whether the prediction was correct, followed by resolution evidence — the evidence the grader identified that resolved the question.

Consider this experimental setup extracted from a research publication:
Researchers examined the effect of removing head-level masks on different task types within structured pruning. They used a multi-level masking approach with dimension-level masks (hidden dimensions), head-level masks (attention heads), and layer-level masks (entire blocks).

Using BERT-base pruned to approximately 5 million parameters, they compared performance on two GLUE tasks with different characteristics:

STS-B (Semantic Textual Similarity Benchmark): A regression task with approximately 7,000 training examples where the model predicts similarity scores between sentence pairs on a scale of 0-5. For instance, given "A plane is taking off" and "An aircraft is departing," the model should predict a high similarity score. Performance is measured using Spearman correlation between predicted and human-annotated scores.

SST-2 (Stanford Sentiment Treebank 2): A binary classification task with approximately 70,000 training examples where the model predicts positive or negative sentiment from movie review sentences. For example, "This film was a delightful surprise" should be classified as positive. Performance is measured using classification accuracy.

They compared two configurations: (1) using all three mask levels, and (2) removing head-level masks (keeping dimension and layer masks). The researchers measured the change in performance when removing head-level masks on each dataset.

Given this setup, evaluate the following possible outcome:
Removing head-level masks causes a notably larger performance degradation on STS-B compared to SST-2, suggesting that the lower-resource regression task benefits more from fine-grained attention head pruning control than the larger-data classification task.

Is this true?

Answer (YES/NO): NO